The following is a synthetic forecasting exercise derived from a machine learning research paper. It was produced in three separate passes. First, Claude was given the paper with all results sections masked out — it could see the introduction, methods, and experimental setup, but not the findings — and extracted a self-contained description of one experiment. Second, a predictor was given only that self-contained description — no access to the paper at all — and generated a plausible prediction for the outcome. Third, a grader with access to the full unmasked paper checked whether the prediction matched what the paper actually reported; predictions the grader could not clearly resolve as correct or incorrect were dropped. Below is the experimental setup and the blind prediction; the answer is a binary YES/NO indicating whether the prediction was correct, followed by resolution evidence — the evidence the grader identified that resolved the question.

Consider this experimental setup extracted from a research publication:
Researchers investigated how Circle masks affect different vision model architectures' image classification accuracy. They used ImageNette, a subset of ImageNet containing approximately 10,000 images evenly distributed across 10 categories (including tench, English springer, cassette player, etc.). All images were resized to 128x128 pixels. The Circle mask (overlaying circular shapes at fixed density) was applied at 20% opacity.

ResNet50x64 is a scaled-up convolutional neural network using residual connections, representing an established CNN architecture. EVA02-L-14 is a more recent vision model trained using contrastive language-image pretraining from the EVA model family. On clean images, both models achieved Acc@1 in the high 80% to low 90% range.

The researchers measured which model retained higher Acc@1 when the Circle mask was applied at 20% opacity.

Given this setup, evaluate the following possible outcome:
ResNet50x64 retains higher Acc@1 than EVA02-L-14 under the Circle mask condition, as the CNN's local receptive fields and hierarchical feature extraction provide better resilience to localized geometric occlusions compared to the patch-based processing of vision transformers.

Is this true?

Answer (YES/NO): NO